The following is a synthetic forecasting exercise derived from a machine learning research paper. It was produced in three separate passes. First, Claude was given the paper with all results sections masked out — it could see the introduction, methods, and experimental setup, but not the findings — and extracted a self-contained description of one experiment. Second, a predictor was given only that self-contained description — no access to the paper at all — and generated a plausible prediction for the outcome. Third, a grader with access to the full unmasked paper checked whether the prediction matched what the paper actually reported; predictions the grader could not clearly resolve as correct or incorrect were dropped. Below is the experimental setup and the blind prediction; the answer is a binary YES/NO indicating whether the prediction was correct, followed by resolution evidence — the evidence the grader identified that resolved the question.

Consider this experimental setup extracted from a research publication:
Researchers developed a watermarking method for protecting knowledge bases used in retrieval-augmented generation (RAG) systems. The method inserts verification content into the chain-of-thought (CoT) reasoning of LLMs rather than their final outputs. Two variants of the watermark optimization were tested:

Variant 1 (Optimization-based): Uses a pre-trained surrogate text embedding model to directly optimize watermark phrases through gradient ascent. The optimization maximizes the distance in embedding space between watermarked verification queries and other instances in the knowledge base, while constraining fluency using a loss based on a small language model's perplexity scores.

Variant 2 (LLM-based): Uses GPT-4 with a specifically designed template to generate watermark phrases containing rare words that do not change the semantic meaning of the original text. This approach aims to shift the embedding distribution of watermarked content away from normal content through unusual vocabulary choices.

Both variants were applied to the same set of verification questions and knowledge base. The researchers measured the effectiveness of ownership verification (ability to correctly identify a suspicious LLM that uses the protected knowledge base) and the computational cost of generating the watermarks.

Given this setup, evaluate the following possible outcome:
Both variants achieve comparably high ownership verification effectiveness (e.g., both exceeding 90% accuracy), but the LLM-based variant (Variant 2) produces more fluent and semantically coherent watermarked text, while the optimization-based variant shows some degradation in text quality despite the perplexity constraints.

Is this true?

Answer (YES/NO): NO